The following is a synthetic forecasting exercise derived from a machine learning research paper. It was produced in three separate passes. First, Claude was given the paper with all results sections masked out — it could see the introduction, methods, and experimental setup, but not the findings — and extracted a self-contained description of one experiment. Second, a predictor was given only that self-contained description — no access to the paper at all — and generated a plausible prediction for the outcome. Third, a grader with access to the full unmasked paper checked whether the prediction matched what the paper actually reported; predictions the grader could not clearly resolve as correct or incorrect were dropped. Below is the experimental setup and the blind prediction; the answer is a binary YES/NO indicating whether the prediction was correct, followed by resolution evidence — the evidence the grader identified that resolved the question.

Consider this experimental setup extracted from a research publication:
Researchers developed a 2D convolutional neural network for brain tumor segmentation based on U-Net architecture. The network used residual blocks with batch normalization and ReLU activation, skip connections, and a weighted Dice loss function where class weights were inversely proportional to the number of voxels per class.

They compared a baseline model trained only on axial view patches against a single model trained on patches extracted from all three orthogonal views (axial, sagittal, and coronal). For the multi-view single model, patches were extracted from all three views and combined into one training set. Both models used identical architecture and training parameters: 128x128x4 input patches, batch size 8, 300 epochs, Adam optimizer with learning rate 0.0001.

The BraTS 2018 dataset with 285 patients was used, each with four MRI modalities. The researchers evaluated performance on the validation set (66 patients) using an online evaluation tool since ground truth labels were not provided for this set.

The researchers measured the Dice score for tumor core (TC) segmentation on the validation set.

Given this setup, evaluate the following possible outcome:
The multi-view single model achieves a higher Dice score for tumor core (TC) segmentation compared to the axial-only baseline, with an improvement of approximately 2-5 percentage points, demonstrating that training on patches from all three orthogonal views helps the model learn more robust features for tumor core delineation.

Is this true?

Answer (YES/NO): NO